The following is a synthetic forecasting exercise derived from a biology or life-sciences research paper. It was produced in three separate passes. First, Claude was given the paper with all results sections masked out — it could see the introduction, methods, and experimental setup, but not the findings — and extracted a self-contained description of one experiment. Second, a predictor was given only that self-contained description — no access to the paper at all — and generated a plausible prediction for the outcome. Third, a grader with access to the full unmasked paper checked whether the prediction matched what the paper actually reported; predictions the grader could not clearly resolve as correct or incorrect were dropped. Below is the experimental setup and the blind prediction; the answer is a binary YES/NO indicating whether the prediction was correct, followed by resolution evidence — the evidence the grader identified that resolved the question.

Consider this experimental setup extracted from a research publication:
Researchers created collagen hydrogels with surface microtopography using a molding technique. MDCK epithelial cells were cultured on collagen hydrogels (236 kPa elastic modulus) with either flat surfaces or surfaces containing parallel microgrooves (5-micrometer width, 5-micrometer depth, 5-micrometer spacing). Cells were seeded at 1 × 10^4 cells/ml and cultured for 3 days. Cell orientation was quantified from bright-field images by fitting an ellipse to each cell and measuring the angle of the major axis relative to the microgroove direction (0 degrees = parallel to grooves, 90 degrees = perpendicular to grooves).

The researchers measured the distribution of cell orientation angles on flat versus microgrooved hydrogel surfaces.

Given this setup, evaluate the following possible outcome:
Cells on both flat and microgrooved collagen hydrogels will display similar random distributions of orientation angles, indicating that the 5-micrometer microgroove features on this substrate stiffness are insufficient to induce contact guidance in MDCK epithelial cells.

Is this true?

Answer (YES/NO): NO